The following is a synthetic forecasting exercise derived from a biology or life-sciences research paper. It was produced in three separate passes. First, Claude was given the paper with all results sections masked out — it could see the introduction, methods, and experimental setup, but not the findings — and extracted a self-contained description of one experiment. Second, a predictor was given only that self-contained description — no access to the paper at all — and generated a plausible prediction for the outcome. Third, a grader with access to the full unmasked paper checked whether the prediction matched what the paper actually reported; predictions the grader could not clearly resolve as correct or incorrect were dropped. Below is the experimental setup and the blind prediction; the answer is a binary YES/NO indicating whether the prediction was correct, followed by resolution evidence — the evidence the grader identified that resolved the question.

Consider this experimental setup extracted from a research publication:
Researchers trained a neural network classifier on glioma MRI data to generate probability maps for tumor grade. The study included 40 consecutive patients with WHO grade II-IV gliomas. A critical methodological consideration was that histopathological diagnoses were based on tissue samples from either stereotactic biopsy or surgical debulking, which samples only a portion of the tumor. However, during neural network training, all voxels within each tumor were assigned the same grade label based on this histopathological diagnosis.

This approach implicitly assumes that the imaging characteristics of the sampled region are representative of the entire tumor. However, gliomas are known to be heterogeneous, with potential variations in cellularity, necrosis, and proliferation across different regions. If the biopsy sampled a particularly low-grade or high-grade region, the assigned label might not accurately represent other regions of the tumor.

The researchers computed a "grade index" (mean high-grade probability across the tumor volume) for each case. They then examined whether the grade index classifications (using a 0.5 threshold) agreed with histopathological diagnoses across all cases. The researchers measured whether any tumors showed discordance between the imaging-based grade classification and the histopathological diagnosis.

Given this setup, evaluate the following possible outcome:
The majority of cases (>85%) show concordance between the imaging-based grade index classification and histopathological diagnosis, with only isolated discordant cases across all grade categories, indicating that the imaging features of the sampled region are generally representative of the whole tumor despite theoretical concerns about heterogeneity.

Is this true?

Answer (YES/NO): YES